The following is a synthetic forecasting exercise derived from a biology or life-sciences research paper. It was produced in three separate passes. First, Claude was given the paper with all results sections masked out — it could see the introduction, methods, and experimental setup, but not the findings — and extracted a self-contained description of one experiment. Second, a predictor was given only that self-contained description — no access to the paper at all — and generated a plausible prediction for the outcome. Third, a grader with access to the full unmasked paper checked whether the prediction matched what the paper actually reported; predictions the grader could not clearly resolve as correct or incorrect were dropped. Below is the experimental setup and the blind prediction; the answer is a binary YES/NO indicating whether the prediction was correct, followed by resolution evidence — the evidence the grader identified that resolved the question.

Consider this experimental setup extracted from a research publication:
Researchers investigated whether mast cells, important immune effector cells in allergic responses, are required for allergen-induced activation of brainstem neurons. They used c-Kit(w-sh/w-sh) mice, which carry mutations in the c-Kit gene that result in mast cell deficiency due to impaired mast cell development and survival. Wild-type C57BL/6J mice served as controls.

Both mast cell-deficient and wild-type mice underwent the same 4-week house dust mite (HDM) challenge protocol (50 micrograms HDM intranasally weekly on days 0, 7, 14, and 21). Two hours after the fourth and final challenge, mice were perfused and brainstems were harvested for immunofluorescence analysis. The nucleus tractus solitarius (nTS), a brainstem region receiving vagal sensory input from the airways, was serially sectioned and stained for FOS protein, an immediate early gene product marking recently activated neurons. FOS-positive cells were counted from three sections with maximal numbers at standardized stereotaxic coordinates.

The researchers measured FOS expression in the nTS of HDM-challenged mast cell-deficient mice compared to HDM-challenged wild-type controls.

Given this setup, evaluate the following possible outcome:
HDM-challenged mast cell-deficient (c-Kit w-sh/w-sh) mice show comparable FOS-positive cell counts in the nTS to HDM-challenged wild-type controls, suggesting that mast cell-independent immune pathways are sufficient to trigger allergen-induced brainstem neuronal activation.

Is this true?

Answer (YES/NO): NO